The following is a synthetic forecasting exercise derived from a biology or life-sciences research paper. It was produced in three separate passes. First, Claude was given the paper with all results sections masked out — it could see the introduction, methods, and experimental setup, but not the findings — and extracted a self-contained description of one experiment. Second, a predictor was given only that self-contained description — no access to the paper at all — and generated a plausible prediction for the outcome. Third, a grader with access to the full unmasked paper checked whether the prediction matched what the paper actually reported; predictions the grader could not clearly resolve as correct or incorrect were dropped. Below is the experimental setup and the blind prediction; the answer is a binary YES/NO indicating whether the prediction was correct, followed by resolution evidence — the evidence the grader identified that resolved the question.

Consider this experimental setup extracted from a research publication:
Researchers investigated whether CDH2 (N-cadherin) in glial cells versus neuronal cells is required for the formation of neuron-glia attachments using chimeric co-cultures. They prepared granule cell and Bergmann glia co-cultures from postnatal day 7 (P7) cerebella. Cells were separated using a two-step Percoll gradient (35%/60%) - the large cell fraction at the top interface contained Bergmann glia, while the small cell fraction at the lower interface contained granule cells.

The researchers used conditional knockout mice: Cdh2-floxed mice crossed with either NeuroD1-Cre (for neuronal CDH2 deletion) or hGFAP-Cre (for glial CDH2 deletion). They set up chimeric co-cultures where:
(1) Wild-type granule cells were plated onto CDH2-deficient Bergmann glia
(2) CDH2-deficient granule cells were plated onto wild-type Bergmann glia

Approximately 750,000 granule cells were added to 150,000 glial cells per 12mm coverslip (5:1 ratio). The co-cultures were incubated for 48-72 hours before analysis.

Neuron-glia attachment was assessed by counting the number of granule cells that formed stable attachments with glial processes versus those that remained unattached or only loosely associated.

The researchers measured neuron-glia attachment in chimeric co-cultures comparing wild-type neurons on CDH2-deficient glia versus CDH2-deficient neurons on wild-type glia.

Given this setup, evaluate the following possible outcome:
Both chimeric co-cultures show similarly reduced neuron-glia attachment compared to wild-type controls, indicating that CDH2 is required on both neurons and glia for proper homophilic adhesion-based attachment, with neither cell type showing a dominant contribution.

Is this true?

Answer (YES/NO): NO